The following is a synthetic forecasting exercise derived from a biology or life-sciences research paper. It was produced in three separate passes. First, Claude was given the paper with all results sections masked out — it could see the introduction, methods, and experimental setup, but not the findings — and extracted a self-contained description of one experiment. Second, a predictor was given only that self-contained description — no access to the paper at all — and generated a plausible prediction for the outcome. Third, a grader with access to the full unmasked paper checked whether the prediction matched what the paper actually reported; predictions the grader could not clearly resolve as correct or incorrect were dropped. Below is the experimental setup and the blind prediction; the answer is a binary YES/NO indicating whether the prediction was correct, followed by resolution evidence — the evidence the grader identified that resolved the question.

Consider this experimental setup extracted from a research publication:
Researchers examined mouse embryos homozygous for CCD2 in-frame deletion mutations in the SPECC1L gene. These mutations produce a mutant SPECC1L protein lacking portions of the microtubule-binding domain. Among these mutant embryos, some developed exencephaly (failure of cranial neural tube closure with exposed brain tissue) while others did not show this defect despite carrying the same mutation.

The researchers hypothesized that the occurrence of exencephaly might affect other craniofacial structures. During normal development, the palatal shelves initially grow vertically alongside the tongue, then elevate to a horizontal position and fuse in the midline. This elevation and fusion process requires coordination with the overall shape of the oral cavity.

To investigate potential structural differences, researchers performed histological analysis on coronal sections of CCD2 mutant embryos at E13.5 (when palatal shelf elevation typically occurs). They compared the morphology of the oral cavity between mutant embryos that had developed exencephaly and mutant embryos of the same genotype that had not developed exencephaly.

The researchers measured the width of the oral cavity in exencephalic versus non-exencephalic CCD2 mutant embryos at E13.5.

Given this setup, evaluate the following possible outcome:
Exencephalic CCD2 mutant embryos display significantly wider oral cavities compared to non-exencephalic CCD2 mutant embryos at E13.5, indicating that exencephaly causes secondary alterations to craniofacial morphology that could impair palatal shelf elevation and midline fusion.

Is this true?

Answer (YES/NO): NO